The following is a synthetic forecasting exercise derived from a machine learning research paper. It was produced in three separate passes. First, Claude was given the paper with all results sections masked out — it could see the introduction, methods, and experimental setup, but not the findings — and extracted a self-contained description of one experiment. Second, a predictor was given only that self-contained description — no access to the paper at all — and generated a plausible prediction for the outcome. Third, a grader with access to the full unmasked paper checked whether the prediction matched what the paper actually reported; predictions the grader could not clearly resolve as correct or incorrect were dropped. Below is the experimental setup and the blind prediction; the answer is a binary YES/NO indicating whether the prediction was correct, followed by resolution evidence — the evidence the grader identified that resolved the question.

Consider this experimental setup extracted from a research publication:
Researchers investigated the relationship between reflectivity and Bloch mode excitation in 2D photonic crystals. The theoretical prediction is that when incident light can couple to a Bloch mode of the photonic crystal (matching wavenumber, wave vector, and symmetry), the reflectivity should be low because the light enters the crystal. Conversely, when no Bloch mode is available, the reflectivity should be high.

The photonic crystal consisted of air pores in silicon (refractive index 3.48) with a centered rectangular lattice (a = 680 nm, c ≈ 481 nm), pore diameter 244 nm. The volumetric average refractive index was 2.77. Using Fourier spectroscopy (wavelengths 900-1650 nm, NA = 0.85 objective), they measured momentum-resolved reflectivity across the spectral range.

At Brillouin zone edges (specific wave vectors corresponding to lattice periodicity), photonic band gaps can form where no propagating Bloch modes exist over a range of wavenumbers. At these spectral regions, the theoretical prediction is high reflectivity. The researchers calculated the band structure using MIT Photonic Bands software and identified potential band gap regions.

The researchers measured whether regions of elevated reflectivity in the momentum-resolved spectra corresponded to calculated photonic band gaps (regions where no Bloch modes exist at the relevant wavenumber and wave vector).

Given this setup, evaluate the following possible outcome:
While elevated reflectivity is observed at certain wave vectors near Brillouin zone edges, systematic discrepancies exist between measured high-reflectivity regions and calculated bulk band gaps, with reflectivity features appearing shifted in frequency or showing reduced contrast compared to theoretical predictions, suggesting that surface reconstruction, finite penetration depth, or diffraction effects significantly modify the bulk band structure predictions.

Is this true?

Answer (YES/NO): NO